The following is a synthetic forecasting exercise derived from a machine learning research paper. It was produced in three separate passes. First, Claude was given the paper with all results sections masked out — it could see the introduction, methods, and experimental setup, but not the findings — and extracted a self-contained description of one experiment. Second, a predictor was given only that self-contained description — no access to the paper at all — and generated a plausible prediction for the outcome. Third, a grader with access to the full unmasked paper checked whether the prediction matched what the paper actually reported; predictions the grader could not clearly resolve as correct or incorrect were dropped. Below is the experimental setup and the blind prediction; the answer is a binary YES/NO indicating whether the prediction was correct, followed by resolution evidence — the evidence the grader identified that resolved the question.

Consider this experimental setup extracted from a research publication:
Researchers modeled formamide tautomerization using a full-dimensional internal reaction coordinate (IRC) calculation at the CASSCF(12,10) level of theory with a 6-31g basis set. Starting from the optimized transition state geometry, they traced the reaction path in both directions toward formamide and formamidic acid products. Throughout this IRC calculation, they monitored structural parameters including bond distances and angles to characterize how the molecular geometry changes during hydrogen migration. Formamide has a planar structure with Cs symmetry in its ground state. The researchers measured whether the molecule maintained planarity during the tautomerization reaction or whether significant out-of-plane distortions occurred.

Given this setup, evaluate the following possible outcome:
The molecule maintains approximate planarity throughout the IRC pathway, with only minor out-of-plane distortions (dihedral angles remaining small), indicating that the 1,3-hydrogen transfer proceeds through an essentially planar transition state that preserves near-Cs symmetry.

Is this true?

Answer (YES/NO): YES